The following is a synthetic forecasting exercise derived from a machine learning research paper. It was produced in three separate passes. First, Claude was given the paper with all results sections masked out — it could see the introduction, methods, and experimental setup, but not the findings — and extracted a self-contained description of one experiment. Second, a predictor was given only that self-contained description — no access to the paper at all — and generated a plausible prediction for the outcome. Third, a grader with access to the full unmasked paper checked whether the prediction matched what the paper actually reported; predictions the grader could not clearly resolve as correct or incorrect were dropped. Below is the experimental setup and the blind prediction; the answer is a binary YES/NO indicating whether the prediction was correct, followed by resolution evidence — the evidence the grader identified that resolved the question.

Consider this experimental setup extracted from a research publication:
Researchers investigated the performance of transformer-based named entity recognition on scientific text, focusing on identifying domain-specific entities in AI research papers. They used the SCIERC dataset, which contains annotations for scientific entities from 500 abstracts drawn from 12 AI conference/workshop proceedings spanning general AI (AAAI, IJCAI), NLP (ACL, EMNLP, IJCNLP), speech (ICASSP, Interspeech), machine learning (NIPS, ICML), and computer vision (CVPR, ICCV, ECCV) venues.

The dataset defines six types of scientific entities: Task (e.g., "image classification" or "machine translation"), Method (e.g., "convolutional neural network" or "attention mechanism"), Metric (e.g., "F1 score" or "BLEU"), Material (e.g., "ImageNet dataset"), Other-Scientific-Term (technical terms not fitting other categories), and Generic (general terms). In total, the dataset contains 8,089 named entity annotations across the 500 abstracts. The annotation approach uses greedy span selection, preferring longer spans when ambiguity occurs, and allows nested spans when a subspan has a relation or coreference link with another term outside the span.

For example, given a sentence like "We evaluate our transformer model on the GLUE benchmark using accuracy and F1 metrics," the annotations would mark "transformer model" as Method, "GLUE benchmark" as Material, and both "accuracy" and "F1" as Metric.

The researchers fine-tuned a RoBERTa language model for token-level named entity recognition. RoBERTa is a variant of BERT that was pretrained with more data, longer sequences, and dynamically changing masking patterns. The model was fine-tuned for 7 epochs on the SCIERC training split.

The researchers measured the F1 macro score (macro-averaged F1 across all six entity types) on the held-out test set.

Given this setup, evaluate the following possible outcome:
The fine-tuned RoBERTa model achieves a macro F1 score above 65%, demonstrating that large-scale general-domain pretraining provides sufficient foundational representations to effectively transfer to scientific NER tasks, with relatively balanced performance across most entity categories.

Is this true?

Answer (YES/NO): NO